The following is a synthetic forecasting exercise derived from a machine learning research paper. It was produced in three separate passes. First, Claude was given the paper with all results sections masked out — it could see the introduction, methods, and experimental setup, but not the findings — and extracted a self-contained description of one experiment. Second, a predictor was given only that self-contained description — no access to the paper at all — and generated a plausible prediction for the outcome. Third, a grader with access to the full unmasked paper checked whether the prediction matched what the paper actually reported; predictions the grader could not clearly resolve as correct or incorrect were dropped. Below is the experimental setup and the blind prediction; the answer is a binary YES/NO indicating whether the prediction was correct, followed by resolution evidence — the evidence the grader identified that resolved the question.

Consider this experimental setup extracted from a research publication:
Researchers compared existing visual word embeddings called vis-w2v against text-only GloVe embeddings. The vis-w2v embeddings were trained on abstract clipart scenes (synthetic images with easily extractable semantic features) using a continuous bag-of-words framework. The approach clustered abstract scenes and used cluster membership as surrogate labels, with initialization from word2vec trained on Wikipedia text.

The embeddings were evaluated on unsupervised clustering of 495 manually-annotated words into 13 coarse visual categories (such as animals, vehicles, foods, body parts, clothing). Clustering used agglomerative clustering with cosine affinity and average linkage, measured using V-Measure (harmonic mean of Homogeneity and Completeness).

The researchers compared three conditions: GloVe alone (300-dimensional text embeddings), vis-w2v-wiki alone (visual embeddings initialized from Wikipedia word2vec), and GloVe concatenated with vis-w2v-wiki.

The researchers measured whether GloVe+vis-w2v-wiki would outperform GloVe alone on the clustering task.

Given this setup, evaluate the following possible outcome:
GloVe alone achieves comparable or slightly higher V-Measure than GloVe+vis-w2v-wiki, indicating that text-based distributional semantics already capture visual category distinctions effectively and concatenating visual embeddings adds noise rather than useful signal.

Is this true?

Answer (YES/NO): YES